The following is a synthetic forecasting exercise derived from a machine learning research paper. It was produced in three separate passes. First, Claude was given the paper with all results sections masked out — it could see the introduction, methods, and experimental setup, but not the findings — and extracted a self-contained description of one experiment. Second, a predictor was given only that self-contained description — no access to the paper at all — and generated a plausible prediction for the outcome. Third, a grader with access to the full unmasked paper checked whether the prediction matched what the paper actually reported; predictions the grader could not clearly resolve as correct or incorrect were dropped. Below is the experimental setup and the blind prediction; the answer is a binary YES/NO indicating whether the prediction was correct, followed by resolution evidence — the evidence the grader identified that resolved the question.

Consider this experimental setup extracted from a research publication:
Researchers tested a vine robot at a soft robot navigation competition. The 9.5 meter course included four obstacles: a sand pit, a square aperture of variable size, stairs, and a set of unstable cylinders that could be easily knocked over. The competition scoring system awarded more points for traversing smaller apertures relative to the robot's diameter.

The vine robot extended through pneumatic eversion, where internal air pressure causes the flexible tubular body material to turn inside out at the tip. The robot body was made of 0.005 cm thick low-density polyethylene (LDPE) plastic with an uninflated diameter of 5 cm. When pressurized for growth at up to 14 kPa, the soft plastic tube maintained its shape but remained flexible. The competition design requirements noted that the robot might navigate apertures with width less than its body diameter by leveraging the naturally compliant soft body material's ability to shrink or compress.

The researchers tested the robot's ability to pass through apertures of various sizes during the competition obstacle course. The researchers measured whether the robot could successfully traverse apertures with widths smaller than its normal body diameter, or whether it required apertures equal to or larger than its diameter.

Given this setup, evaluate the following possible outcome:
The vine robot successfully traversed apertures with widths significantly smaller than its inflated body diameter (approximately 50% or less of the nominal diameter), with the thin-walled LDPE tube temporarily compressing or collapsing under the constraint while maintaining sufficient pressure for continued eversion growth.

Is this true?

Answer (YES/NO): NO